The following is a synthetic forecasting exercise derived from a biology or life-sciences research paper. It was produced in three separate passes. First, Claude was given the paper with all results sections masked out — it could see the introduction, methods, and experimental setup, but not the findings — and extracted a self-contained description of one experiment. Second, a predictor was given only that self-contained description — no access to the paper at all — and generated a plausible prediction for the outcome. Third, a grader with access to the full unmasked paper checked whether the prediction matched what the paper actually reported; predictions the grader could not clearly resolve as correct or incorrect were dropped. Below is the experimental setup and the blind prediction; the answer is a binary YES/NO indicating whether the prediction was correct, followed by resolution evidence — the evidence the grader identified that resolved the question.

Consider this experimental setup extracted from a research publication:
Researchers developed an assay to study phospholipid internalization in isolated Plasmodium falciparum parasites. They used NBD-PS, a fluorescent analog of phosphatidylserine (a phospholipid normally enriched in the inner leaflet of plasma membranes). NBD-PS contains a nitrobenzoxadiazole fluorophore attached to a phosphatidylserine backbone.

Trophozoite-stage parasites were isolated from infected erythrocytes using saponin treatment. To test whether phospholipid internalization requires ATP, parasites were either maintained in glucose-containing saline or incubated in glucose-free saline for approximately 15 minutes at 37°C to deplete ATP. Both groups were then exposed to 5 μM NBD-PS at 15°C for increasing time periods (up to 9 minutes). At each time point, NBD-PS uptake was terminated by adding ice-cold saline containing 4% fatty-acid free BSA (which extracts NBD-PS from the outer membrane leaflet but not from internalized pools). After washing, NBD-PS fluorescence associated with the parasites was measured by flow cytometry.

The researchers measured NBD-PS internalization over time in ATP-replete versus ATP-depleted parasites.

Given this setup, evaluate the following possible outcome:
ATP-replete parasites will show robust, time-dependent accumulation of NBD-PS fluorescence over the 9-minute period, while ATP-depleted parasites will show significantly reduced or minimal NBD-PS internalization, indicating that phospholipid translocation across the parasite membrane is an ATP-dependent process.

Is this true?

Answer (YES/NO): NO